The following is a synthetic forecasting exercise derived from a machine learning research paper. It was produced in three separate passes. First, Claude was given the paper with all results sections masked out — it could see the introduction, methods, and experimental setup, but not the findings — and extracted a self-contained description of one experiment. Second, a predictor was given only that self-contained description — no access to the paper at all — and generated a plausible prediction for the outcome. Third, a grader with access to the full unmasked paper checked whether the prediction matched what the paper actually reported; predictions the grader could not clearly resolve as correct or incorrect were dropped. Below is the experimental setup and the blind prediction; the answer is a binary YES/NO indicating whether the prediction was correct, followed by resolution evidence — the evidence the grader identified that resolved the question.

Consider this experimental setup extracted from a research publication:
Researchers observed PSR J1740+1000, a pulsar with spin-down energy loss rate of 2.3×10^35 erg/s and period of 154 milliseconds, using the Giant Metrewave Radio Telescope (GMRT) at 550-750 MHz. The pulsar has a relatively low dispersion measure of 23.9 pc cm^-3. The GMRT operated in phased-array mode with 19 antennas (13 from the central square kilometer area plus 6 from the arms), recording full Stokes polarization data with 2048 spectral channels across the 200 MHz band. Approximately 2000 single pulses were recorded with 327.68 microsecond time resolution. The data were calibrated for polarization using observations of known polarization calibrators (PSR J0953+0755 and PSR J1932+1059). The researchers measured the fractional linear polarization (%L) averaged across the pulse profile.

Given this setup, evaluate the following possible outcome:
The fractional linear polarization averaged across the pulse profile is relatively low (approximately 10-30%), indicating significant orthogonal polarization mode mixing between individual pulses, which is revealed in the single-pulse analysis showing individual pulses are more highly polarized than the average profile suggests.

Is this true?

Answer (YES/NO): NO